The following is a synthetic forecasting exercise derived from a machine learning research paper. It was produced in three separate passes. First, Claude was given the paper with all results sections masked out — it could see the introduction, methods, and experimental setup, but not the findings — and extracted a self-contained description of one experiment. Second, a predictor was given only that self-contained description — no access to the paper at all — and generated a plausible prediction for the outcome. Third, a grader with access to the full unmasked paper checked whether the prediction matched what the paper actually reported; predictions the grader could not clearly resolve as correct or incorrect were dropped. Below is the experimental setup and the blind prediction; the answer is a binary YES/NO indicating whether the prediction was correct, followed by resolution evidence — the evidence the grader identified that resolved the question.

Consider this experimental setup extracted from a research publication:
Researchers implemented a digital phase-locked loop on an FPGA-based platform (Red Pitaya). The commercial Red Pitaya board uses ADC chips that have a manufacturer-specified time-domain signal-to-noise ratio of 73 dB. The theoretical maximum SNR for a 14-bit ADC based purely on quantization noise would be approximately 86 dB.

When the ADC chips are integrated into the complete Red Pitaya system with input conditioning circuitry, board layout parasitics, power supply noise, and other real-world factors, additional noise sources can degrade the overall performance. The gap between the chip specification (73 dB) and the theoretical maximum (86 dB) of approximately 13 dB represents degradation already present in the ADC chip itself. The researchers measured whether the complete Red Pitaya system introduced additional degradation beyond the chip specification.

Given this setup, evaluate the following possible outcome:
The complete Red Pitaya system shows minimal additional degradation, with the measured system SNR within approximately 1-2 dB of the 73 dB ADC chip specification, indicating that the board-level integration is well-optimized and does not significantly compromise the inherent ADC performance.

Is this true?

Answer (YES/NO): NO